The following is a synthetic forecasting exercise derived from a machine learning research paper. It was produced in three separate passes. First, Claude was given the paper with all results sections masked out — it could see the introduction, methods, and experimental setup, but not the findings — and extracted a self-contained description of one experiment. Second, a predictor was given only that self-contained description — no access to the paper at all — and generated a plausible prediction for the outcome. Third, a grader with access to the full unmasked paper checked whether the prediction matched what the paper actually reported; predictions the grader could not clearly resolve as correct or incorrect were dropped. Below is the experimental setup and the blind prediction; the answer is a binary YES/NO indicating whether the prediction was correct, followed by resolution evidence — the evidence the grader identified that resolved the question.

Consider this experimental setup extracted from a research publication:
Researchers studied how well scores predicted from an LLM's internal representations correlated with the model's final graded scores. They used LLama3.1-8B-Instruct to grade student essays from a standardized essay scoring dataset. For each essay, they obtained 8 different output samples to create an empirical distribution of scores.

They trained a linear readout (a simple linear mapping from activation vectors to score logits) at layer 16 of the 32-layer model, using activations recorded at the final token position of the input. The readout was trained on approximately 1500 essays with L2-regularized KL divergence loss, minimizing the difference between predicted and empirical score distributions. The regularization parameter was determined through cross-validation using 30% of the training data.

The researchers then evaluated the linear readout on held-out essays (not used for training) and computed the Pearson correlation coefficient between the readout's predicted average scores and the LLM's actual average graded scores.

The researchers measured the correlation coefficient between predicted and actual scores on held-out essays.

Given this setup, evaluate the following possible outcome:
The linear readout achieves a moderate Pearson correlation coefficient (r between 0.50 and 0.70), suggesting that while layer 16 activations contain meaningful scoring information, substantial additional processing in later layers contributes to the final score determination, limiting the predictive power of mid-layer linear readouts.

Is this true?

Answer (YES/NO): NO